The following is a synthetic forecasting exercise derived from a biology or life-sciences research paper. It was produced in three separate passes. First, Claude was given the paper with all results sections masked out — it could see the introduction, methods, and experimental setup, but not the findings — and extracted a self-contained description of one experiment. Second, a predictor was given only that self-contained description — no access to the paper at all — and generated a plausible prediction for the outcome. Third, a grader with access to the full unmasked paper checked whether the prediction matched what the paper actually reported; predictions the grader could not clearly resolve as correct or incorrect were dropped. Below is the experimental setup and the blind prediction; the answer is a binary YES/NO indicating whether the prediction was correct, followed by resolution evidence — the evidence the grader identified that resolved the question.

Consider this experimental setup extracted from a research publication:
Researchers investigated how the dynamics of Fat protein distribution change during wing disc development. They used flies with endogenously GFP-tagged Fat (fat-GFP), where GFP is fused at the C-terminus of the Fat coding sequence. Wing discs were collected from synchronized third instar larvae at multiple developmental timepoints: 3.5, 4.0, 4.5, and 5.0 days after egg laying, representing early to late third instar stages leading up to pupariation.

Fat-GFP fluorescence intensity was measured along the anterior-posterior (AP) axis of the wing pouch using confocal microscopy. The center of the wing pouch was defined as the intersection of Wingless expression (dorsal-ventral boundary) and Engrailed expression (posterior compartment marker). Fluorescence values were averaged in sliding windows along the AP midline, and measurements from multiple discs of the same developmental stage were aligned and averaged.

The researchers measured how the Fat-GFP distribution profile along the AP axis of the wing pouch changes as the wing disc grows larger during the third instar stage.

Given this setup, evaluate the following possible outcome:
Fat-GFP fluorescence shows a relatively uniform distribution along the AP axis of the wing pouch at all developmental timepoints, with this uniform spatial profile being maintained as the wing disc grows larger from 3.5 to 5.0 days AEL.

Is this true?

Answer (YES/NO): NO